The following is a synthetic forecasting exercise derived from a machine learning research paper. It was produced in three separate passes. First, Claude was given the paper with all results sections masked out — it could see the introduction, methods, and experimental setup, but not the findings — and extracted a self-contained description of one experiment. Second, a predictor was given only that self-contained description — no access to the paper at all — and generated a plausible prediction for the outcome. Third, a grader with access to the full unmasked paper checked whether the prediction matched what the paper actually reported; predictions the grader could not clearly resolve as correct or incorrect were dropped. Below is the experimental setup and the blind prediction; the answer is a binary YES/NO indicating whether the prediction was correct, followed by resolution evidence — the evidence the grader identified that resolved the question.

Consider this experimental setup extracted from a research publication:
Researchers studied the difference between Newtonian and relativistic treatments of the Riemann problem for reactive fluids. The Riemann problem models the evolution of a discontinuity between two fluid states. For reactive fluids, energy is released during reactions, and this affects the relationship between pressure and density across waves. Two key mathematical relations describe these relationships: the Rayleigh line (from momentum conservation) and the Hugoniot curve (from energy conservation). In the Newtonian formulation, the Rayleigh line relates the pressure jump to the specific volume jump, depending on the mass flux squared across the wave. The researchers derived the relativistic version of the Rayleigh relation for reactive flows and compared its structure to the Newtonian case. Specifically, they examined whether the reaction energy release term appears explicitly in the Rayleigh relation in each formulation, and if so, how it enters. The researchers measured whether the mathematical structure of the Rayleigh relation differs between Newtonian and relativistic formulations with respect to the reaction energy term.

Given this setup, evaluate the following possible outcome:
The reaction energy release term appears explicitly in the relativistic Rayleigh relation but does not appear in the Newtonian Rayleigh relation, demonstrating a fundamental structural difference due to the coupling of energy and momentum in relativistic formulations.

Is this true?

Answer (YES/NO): YES